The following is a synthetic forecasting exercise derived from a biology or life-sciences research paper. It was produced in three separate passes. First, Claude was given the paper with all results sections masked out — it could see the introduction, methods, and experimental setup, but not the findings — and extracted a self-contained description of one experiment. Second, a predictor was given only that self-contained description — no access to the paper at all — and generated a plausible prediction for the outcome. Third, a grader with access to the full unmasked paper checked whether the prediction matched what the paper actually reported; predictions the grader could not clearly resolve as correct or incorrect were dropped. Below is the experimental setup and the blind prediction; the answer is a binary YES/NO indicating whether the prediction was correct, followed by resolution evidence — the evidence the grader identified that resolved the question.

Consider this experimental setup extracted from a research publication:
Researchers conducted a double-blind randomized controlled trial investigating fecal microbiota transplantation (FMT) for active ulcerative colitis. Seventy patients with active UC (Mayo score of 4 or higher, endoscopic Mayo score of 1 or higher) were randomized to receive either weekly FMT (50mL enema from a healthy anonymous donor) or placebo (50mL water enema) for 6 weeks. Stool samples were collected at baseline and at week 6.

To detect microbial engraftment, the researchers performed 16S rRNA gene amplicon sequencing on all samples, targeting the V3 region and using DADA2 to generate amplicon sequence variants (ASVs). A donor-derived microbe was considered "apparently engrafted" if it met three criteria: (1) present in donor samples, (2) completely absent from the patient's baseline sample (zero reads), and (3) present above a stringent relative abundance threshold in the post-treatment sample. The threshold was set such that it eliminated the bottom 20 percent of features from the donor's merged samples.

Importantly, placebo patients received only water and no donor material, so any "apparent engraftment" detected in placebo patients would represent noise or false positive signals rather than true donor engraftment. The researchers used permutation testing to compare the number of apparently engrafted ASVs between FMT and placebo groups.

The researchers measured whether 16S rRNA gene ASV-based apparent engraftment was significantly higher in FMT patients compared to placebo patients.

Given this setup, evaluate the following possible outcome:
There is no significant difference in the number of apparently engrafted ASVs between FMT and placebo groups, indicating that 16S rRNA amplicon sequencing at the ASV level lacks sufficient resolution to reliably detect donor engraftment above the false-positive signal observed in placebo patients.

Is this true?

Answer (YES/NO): NO